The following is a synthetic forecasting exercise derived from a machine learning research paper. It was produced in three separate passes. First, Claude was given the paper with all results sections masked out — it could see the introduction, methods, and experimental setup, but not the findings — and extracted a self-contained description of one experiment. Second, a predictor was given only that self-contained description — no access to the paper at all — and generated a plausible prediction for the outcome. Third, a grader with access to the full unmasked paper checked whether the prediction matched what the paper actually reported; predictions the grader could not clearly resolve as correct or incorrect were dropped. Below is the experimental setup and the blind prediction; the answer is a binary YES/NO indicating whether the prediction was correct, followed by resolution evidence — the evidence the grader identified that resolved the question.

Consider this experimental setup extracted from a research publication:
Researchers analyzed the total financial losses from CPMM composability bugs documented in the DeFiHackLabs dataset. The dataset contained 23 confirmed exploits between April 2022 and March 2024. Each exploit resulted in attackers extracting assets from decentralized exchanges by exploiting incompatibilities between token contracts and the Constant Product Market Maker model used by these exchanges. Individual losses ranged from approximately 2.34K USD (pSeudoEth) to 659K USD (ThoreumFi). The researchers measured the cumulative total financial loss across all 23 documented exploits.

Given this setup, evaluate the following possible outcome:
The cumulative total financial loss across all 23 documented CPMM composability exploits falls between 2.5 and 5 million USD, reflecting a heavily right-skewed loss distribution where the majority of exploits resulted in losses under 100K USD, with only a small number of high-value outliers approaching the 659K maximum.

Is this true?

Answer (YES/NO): NO